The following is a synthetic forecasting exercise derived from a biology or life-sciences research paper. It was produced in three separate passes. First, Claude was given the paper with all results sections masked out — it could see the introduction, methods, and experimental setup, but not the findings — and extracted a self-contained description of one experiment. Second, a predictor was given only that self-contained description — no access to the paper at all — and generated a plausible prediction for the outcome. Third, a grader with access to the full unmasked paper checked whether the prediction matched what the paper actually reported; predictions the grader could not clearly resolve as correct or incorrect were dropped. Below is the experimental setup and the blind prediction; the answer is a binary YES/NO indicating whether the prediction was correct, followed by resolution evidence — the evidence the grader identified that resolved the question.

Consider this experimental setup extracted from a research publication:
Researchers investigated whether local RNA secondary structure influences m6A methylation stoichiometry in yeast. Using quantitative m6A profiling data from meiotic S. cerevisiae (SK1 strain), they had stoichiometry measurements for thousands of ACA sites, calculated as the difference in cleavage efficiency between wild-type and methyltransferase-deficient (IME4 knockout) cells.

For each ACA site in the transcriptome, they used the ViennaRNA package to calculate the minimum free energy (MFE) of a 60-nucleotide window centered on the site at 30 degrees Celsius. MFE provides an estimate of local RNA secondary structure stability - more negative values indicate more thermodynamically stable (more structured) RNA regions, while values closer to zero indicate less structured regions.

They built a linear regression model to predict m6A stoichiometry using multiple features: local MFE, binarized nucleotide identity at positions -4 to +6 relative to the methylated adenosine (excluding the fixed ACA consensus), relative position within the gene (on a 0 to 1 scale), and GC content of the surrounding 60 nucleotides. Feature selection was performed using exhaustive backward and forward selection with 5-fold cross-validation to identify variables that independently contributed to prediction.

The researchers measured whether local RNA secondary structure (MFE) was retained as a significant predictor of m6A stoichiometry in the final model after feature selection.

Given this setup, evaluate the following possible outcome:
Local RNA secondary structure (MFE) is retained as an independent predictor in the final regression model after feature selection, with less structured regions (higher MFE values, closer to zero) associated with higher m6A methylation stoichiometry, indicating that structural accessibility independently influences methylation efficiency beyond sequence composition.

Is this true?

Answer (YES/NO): YES